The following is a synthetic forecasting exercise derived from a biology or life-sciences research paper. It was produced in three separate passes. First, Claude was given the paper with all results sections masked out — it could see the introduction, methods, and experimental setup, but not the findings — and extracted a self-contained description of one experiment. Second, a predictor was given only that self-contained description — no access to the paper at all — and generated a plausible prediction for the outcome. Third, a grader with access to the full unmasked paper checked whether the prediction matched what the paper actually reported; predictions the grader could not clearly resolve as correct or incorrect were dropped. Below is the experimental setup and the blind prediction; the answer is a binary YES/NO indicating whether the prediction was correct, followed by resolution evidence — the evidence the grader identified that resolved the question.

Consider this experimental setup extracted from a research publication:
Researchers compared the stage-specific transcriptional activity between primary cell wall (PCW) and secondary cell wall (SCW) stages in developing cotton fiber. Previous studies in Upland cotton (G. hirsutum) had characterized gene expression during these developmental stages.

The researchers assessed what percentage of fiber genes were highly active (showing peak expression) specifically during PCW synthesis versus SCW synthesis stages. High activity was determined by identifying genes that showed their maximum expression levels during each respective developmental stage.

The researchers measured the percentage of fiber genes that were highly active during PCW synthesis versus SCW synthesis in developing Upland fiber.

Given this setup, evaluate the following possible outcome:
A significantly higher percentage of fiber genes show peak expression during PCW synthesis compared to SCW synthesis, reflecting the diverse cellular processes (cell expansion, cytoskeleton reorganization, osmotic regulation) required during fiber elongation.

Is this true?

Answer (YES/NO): NO